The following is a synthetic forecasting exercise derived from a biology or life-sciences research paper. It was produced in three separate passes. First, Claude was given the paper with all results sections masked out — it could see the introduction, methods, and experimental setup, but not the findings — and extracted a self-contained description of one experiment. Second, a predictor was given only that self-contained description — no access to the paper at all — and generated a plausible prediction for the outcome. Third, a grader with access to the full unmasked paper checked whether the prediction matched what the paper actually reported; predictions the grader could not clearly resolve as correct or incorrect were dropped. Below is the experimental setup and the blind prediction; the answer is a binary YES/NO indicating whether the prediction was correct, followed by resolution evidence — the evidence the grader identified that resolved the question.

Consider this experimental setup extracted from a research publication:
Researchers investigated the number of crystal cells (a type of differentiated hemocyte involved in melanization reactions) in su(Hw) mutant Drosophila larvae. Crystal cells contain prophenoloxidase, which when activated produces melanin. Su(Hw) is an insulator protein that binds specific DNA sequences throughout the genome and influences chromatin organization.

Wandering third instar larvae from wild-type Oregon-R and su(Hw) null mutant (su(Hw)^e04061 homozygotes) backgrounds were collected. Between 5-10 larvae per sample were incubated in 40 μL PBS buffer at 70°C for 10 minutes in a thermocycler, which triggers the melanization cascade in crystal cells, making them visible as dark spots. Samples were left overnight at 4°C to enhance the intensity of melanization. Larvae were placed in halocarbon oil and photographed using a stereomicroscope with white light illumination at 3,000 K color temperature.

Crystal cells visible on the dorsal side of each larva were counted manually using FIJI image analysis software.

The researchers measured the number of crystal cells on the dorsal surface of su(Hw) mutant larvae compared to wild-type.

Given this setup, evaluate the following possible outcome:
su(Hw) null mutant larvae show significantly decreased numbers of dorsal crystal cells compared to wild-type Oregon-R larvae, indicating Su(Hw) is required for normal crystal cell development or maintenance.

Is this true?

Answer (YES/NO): NO